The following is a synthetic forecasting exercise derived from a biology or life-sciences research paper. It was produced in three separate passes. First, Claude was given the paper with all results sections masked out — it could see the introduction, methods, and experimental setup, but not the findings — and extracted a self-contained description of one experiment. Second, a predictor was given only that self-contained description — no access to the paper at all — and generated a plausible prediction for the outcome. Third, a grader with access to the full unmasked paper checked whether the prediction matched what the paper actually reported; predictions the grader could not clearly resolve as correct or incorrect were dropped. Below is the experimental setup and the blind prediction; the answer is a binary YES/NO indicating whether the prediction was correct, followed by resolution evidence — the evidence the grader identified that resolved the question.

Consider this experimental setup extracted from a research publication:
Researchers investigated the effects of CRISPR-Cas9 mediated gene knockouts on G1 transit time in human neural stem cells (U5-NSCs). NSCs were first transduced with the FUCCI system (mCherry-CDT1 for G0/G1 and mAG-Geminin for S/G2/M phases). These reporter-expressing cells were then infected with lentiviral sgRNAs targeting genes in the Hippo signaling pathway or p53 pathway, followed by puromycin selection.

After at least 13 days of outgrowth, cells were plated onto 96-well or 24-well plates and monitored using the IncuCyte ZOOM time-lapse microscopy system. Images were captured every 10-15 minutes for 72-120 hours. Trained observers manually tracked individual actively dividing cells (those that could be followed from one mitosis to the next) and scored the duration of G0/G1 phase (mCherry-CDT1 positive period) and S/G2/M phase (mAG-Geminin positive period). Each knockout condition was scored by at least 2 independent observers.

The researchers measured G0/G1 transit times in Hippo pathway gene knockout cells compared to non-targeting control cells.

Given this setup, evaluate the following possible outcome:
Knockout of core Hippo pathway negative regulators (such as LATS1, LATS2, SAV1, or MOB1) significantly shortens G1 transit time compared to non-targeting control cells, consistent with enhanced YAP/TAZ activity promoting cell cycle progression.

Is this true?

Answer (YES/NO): NO